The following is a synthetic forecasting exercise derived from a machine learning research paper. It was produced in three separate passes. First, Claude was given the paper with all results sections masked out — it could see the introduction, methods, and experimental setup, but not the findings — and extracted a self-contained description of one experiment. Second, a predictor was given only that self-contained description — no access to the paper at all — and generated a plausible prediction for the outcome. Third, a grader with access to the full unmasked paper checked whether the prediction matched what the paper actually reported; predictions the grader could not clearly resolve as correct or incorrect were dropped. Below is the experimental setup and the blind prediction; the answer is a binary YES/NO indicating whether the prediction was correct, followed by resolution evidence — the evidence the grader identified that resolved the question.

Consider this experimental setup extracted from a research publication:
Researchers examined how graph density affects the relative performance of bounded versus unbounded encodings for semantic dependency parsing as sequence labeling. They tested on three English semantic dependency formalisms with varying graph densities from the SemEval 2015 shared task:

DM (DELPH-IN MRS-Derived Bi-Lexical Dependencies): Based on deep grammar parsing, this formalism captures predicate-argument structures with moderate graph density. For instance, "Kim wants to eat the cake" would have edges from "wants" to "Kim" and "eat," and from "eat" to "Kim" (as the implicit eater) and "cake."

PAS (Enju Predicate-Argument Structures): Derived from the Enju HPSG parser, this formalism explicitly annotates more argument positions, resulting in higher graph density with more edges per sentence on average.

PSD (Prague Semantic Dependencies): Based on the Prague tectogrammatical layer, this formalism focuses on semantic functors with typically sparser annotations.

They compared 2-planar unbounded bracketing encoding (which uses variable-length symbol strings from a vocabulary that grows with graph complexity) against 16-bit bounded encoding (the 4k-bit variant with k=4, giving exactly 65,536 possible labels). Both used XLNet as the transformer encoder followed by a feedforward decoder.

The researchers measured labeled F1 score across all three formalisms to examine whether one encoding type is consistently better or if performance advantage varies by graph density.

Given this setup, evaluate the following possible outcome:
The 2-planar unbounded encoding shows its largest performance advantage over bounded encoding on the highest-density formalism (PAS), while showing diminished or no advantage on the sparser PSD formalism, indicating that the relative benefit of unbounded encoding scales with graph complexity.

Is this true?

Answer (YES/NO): YES